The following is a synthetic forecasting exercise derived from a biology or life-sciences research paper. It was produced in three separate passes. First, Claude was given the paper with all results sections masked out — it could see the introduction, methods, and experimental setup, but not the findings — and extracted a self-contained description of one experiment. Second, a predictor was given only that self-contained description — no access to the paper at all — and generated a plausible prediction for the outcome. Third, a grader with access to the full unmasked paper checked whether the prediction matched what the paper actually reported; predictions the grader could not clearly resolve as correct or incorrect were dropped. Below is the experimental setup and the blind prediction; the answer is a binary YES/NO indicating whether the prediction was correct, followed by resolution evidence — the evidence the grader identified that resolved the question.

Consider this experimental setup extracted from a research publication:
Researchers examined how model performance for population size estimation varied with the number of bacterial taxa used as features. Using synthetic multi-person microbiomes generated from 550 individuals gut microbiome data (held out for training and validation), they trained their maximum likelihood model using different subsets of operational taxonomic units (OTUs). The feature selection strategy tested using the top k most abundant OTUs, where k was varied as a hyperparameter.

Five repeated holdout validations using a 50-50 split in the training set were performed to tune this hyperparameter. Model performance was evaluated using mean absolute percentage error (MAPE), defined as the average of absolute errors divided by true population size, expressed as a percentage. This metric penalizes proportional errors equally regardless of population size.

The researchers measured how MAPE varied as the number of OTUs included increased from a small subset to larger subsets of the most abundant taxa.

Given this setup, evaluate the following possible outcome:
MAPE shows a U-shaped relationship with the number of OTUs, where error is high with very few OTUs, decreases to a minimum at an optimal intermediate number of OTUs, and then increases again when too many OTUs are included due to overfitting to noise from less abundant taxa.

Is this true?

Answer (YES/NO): NO